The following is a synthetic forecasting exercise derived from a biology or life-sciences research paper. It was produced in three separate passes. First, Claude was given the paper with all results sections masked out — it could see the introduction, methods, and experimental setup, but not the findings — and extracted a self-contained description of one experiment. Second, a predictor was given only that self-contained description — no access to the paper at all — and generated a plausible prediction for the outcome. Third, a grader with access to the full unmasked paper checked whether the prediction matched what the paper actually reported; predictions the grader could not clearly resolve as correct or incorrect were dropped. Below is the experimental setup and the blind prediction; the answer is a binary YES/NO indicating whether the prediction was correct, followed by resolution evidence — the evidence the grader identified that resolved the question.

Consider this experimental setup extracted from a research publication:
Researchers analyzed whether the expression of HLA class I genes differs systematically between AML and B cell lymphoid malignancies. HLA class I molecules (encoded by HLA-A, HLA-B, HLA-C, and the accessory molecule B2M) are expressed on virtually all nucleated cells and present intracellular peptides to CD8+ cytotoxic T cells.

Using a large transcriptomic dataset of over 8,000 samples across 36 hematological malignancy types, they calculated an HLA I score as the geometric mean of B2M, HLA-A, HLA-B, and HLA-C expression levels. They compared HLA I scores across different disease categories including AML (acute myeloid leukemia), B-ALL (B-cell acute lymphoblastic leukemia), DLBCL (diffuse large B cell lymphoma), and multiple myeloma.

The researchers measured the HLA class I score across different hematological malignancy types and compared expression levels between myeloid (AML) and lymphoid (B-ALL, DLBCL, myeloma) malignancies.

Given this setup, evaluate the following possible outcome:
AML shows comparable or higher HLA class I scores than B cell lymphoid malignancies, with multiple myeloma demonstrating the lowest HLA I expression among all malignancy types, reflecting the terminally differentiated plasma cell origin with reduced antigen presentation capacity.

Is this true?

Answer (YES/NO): NO